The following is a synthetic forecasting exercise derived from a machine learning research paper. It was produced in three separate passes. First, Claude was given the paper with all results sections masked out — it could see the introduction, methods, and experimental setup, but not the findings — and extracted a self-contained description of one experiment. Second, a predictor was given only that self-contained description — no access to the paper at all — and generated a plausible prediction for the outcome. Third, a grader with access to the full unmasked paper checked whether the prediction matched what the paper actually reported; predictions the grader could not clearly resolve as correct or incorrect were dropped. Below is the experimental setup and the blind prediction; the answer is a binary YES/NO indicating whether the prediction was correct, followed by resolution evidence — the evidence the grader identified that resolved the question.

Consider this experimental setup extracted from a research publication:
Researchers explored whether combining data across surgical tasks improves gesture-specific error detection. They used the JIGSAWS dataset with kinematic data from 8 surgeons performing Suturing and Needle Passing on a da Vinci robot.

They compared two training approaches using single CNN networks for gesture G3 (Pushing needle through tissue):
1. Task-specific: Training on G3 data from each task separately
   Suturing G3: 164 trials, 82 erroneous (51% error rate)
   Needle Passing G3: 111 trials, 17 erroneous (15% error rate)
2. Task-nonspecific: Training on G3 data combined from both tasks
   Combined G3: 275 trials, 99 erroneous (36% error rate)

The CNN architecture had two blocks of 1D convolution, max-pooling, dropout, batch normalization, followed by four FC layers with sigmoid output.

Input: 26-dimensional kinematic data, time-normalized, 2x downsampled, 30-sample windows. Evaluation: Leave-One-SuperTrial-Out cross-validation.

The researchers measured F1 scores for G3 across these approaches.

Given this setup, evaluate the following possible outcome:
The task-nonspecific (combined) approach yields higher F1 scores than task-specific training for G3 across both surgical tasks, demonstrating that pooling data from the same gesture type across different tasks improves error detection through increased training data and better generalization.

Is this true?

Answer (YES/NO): YES